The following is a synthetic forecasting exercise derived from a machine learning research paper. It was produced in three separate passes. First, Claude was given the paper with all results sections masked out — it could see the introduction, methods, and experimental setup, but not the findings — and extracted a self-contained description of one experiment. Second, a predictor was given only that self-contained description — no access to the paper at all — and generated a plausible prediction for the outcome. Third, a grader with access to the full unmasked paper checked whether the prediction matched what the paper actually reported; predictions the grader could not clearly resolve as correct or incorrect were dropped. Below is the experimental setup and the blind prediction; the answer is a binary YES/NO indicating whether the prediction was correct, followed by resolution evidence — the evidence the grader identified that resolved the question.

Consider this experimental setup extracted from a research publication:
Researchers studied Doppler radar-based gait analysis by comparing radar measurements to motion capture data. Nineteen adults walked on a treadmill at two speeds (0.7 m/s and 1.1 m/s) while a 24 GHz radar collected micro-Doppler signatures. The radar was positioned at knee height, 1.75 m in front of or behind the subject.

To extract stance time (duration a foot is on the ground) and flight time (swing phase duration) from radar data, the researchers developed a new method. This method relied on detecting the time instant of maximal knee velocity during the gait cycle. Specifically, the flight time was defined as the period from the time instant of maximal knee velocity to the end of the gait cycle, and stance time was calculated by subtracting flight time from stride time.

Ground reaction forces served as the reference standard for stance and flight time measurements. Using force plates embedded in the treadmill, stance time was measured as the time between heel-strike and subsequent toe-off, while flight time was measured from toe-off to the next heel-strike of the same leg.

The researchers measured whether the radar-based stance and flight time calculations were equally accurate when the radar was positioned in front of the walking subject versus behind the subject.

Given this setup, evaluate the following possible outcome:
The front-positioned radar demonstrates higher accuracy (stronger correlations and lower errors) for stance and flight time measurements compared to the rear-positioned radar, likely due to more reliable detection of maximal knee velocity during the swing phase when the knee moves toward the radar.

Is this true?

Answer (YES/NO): NO